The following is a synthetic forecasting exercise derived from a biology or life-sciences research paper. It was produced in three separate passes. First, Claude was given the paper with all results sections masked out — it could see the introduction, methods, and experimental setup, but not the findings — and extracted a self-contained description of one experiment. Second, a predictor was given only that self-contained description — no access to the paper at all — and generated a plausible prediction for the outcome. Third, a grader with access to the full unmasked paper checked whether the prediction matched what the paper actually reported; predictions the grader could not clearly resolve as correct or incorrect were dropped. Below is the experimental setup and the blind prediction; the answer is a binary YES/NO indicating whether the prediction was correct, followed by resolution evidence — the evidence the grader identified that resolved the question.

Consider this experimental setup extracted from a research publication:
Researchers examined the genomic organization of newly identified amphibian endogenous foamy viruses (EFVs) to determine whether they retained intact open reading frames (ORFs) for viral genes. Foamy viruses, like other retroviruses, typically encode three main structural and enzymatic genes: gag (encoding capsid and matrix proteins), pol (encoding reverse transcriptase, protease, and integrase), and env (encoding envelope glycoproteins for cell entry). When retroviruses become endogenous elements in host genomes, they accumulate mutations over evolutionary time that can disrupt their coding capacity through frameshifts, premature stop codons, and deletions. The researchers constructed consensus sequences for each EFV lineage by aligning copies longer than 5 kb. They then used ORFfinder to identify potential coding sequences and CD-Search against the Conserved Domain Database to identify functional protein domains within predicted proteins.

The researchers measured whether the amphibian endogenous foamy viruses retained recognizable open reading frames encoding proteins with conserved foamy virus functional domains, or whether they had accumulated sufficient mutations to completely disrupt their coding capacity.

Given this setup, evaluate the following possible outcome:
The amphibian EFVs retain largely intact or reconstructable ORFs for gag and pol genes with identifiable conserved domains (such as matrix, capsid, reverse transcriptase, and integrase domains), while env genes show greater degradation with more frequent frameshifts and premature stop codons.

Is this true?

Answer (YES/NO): NO